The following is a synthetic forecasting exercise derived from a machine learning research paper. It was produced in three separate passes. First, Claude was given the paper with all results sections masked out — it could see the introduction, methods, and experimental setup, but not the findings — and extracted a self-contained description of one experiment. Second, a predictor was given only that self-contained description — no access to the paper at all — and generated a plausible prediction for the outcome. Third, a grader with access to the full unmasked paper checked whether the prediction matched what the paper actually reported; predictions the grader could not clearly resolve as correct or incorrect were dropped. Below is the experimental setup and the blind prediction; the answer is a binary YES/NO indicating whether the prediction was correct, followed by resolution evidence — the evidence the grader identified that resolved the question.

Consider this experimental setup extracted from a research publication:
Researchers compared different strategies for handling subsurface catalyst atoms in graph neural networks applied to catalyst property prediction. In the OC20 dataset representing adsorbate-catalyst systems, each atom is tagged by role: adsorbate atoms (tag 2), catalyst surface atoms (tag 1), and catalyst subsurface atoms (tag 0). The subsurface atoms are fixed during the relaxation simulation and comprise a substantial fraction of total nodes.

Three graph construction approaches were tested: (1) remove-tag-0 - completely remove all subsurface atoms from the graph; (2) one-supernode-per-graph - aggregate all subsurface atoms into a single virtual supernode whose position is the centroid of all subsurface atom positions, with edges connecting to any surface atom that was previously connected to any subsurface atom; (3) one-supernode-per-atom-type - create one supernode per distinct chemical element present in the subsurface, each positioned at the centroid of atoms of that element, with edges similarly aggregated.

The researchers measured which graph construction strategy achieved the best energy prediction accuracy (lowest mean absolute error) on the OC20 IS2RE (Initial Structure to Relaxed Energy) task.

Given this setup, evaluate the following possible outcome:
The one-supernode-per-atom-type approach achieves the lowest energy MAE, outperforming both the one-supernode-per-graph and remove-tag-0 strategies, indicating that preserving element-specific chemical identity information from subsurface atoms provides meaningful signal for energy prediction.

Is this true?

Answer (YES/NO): NO